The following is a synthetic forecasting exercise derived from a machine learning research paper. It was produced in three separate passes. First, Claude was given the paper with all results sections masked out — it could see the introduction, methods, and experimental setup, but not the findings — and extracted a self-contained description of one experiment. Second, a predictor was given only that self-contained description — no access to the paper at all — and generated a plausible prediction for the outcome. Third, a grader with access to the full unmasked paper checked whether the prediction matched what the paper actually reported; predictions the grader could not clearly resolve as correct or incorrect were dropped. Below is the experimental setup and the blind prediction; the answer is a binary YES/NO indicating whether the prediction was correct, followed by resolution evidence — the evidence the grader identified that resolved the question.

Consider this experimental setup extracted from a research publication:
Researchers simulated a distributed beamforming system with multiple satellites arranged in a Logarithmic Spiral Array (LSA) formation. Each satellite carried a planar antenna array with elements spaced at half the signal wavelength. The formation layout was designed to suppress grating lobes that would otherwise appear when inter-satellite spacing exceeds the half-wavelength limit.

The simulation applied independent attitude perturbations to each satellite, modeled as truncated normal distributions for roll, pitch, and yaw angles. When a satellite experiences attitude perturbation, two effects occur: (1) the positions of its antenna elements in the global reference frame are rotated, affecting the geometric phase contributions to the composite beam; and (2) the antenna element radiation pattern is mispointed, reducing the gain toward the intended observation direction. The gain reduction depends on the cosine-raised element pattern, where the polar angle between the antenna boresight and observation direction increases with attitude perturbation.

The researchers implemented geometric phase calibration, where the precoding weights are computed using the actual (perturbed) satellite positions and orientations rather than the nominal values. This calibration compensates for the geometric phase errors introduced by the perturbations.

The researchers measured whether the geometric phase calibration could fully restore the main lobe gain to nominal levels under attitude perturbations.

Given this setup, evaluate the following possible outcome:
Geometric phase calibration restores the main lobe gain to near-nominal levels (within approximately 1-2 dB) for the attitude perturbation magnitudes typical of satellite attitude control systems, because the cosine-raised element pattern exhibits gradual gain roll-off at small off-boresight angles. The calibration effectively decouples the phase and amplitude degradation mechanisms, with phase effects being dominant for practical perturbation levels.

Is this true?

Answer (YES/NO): YES